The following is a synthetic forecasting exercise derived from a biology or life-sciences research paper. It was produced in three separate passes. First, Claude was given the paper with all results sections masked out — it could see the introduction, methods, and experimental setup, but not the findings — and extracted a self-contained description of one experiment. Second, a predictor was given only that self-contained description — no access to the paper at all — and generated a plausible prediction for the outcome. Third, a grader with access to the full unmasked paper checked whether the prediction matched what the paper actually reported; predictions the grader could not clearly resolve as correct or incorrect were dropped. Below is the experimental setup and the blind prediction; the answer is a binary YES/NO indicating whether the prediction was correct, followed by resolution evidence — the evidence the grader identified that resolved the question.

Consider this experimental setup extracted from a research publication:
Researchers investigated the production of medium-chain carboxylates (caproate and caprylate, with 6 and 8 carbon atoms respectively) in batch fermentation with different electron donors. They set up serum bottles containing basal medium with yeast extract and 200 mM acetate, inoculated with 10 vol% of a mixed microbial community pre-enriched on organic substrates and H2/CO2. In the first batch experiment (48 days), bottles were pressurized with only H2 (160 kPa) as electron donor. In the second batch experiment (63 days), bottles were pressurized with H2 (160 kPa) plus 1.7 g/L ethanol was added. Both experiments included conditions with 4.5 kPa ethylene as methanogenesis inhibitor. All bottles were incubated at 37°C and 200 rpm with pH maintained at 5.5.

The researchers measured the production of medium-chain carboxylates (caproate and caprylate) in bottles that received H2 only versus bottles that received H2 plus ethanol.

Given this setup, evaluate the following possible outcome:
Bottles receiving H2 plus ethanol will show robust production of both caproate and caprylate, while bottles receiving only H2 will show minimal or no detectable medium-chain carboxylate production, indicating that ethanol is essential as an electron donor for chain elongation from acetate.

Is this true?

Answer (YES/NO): NO